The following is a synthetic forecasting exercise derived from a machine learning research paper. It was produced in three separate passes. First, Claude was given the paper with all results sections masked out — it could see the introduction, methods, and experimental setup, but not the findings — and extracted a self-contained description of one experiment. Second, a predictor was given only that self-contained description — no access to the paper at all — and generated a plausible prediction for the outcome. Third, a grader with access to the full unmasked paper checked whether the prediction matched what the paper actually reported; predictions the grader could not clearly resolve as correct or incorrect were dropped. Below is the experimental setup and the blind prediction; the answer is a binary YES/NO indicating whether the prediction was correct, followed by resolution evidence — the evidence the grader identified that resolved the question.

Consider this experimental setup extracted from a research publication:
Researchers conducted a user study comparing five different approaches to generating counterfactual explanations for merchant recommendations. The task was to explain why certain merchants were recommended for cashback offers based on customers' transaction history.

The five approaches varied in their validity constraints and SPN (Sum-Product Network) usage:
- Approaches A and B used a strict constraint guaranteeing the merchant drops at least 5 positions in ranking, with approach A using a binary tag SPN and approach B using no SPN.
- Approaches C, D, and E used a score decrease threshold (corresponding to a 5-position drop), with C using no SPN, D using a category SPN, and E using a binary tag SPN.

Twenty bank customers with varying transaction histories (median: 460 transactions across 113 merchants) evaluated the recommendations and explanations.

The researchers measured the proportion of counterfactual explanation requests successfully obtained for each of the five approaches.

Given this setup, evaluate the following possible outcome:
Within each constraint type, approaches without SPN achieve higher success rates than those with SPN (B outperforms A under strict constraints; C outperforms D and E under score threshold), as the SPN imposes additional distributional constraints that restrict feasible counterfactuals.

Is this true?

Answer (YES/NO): NO